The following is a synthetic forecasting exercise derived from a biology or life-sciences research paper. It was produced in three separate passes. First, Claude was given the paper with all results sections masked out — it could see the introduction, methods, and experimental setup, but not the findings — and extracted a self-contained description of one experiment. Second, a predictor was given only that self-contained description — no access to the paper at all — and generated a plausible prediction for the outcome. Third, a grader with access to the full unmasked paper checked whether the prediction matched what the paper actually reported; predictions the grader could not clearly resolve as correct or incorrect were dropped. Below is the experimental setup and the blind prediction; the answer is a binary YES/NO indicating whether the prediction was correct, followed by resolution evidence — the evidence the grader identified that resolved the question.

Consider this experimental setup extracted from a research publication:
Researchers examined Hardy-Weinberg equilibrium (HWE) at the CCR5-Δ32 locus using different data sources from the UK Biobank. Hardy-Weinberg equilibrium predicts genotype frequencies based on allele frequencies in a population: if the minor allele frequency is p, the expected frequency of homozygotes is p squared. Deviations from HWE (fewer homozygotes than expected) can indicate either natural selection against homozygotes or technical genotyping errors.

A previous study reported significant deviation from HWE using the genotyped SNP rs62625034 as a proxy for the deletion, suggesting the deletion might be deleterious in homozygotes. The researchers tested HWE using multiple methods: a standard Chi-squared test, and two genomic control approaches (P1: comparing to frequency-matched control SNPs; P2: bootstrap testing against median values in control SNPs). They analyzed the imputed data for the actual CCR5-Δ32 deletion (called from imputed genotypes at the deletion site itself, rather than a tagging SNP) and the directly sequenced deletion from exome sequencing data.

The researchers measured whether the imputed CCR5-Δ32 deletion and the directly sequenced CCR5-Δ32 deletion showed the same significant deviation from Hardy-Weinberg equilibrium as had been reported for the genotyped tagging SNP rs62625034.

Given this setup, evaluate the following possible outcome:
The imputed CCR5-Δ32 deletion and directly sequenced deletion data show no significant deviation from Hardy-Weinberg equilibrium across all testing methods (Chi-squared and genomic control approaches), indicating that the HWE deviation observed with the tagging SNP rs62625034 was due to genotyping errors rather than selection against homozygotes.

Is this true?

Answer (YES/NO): NO